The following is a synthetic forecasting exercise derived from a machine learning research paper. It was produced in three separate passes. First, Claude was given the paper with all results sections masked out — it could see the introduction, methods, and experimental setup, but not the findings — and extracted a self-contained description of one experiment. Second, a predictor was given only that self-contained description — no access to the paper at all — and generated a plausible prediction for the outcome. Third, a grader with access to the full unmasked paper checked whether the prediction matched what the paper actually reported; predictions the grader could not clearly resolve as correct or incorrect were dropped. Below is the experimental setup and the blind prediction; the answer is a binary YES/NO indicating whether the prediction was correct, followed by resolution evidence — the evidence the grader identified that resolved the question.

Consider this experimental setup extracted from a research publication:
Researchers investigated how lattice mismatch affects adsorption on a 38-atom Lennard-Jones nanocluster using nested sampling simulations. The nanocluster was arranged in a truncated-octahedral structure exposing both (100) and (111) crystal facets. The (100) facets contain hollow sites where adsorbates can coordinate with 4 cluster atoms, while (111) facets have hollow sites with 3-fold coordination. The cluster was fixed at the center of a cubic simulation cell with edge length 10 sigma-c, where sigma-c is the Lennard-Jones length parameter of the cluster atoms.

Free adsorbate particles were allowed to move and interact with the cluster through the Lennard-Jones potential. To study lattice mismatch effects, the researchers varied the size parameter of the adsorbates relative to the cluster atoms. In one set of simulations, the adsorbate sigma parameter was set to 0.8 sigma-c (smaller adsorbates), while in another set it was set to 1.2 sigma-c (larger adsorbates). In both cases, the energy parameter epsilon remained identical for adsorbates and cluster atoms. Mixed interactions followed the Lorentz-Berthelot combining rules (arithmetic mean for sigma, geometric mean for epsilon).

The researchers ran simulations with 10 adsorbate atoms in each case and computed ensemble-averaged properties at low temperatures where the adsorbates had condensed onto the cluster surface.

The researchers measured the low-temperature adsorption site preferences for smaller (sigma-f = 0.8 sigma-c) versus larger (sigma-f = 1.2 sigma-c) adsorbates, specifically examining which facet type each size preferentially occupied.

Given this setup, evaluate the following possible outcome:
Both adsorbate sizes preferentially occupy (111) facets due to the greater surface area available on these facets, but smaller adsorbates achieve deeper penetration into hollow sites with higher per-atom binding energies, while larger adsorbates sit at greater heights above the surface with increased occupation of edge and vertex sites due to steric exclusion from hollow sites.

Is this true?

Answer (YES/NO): NO